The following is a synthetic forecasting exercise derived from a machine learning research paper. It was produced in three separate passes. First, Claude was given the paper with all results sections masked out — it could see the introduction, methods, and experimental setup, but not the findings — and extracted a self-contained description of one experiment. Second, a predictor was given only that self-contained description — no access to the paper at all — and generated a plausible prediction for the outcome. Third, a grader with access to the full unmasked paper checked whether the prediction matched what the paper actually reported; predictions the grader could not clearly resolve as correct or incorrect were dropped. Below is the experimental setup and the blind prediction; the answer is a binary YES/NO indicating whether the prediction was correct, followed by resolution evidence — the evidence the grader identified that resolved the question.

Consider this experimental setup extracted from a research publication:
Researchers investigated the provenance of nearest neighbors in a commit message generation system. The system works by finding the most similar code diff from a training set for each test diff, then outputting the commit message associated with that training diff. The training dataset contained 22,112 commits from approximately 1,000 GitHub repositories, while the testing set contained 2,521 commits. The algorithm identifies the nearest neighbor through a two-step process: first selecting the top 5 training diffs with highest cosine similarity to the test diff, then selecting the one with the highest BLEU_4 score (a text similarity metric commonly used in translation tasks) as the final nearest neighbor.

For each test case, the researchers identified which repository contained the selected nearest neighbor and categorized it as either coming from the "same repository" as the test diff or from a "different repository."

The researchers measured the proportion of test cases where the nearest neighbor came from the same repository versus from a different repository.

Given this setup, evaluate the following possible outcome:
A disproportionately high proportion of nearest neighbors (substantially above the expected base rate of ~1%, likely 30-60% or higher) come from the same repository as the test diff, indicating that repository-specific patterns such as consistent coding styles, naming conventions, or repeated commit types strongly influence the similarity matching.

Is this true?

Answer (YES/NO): YES